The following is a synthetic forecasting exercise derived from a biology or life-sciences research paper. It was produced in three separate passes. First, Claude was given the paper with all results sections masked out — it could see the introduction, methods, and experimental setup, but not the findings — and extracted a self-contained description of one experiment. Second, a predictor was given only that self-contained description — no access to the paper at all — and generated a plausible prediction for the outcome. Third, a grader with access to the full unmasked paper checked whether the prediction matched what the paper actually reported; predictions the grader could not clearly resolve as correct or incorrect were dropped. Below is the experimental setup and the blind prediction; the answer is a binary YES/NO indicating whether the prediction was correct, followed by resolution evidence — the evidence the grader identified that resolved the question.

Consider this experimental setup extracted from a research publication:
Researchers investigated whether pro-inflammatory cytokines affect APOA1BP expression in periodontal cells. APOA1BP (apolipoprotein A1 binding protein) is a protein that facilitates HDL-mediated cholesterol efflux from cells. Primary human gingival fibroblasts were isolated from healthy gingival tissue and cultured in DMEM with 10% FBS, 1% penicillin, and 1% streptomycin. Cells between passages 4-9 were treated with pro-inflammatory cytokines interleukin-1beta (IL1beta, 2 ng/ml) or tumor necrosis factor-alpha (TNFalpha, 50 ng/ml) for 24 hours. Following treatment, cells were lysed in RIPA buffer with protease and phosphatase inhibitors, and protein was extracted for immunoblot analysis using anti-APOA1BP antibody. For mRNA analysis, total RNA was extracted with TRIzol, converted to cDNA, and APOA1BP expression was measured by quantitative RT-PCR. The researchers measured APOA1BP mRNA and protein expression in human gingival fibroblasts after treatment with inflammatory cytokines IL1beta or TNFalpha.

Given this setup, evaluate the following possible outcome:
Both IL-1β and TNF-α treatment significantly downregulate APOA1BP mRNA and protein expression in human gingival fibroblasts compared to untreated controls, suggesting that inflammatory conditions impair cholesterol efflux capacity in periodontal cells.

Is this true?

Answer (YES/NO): NO